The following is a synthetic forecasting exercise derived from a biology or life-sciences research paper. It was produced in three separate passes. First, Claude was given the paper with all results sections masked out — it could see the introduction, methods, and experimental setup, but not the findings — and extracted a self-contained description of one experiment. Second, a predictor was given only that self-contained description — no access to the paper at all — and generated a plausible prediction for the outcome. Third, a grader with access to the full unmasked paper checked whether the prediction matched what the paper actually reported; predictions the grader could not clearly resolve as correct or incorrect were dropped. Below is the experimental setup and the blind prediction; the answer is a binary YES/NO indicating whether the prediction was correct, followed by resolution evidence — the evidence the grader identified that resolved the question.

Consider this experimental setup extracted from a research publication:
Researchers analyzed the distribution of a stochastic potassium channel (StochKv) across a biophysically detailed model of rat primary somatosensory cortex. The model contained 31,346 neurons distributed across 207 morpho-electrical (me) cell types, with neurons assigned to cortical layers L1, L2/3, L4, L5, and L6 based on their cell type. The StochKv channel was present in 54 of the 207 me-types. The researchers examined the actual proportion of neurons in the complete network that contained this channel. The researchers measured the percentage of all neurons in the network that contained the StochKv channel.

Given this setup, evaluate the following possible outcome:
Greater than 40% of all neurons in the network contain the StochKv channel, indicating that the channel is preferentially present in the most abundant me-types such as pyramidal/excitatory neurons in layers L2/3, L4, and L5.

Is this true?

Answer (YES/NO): NO